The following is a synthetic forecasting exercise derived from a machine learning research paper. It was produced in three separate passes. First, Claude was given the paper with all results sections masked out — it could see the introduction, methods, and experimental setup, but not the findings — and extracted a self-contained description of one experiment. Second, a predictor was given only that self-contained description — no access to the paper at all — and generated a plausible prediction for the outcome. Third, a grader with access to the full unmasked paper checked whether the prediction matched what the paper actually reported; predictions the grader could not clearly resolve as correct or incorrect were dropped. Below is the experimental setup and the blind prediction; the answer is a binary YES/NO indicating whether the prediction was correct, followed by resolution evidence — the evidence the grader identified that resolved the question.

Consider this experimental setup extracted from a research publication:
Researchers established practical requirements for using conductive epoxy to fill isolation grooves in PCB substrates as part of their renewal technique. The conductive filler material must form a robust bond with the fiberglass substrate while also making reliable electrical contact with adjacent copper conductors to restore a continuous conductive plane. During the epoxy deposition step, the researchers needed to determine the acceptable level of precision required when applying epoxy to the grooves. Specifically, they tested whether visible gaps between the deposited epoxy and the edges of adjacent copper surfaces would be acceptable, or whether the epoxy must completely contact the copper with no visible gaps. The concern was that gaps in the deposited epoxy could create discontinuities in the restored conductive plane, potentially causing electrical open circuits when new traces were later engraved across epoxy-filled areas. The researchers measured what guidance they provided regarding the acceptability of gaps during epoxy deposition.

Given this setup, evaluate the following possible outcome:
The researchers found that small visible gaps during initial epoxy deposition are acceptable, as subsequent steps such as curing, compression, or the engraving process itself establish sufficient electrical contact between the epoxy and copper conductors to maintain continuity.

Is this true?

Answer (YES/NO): NO